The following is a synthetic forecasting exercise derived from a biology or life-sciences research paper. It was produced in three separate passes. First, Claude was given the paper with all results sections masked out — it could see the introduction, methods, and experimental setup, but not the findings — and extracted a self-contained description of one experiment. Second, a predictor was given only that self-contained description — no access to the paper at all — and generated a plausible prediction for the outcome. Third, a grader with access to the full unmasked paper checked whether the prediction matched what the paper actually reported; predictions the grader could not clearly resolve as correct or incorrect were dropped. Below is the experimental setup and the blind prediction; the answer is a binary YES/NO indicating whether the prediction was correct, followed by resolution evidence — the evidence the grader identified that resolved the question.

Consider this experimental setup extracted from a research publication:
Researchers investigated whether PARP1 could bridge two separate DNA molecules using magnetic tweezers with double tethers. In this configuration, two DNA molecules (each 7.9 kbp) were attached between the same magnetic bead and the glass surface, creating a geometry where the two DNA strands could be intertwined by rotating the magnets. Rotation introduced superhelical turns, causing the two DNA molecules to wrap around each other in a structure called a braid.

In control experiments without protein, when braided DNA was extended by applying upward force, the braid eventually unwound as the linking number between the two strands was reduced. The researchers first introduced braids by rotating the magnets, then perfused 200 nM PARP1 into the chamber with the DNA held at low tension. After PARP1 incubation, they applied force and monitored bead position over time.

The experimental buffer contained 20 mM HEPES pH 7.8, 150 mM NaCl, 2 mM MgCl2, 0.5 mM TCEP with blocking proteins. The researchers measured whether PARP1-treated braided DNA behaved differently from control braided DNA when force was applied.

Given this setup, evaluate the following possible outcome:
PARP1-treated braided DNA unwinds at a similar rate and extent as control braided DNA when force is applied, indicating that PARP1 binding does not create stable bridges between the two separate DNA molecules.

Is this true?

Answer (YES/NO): NO